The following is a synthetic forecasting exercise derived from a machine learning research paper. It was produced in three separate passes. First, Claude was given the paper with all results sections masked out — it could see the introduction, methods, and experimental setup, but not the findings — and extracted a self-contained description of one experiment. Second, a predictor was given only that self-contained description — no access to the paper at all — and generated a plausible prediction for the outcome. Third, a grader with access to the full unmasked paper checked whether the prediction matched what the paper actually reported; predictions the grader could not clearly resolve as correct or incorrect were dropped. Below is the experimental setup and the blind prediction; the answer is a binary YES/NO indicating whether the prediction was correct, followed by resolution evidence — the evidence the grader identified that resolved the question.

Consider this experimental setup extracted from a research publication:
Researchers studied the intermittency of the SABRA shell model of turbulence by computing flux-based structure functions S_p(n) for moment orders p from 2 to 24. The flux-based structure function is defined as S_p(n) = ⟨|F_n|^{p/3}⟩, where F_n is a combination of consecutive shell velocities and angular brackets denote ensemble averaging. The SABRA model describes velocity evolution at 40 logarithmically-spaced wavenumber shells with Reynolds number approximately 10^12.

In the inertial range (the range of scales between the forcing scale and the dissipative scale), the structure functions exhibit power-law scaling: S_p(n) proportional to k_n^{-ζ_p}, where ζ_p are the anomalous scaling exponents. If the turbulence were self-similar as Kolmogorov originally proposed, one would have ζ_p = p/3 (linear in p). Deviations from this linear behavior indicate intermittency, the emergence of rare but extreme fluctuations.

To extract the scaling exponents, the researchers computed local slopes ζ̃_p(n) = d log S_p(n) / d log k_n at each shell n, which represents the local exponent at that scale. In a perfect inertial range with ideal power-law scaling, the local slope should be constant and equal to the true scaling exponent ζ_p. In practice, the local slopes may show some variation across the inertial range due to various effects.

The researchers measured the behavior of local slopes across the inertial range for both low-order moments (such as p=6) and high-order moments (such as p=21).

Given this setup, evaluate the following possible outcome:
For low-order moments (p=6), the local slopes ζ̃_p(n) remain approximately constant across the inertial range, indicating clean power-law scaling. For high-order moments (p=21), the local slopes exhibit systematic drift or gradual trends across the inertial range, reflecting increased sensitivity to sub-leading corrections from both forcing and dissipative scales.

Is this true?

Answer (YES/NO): NO